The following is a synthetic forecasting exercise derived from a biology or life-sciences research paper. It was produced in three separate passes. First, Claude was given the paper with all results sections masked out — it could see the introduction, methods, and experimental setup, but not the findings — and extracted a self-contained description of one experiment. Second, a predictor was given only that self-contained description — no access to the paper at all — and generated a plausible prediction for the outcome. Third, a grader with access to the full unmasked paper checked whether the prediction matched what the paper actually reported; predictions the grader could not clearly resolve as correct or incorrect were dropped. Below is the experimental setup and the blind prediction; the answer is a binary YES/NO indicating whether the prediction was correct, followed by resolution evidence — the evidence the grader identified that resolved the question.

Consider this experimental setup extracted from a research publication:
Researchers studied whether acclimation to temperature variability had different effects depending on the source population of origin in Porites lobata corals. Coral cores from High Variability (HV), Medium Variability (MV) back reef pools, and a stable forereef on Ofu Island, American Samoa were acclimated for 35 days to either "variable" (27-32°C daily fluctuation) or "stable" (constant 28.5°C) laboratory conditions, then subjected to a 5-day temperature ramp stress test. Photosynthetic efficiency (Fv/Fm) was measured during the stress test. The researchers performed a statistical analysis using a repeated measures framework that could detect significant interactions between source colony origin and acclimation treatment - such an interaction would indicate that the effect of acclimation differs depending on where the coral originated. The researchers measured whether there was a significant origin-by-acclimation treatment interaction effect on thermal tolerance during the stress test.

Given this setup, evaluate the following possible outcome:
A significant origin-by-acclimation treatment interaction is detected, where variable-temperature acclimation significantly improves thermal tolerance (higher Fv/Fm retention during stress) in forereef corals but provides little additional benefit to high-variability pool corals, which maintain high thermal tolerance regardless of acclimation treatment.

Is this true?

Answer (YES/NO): NO